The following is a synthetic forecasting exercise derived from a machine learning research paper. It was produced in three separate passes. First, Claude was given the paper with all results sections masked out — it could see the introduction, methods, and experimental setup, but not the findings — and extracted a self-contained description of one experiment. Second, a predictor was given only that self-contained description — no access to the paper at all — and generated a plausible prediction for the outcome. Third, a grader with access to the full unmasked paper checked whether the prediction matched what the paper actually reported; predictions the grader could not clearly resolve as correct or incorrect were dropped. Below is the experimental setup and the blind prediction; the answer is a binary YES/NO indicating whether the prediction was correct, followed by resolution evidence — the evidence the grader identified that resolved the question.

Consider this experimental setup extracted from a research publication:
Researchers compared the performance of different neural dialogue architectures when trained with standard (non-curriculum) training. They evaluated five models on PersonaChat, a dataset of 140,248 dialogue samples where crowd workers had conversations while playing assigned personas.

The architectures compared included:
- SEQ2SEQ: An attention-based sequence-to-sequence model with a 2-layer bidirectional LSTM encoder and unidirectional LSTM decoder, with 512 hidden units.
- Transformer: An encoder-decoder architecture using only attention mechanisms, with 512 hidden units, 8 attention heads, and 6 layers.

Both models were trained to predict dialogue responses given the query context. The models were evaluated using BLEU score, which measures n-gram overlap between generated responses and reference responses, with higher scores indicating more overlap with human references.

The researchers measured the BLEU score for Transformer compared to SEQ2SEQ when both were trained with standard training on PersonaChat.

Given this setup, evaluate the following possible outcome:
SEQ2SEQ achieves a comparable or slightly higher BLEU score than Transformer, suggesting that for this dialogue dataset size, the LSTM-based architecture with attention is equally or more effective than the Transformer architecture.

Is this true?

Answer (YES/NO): YES